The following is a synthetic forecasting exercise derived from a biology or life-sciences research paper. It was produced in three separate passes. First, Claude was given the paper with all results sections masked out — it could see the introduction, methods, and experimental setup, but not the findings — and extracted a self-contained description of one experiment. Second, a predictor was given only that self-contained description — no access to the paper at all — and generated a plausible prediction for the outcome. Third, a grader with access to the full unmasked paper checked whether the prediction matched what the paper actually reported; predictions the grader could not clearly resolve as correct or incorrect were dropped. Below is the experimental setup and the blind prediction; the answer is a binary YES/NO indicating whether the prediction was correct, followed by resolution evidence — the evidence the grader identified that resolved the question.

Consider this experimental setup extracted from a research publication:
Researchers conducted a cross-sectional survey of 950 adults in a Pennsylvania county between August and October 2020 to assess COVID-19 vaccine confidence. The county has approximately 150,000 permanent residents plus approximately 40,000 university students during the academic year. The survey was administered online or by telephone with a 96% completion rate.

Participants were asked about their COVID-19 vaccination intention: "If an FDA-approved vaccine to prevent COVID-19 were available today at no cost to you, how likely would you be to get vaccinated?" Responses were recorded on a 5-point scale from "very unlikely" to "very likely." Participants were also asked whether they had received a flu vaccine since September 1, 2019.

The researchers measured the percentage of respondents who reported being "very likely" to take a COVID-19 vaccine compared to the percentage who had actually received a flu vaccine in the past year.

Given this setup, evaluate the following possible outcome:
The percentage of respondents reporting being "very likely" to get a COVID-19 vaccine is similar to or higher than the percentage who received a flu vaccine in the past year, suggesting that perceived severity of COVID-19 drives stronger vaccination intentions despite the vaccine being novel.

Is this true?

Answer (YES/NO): NO